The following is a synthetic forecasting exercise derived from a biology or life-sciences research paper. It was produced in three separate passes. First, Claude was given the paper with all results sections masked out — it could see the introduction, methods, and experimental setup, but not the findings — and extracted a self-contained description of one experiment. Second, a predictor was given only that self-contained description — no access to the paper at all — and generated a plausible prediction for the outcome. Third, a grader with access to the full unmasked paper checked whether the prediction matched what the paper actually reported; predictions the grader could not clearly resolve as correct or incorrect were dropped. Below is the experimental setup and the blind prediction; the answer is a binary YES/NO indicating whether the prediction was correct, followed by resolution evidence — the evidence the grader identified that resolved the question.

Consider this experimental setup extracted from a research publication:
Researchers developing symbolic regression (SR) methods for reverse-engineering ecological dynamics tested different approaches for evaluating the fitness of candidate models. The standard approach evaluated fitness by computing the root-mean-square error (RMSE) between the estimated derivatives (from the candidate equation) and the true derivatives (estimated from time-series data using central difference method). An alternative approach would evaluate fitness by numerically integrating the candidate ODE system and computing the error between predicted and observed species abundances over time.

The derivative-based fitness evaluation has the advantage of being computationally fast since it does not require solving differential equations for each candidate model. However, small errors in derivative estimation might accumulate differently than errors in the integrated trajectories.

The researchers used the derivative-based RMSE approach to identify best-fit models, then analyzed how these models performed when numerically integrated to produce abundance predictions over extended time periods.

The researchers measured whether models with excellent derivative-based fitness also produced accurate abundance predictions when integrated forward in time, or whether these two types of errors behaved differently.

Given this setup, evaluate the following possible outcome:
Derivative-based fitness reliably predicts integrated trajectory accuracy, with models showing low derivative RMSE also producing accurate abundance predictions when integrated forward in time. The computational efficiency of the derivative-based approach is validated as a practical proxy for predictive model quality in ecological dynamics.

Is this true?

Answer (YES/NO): NO